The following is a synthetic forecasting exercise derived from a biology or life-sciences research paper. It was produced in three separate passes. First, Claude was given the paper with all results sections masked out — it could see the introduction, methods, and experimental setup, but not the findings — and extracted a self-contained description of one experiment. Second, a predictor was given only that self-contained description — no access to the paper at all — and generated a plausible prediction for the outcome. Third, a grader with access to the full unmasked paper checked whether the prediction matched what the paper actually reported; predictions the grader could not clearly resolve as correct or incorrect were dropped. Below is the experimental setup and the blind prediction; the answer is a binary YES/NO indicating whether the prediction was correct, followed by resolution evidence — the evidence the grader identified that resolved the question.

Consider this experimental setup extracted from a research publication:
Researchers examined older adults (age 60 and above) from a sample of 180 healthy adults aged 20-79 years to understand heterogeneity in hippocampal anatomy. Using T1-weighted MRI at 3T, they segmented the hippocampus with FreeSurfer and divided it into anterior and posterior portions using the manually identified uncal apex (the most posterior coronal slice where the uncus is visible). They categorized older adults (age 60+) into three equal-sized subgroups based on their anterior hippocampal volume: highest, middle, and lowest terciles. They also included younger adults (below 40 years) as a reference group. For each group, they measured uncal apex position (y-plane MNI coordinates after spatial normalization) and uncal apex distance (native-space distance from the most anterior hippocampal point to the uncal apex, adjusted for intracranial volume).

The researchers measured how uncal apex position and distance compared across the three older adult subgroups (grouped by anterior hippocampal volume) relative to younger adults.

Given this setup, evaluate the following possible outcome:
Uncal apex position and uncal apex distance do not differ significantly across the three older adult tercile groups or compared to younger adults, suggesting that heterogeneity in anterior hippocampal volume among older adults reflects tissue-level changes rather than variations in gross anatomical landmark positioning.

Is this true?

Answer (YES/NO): NO